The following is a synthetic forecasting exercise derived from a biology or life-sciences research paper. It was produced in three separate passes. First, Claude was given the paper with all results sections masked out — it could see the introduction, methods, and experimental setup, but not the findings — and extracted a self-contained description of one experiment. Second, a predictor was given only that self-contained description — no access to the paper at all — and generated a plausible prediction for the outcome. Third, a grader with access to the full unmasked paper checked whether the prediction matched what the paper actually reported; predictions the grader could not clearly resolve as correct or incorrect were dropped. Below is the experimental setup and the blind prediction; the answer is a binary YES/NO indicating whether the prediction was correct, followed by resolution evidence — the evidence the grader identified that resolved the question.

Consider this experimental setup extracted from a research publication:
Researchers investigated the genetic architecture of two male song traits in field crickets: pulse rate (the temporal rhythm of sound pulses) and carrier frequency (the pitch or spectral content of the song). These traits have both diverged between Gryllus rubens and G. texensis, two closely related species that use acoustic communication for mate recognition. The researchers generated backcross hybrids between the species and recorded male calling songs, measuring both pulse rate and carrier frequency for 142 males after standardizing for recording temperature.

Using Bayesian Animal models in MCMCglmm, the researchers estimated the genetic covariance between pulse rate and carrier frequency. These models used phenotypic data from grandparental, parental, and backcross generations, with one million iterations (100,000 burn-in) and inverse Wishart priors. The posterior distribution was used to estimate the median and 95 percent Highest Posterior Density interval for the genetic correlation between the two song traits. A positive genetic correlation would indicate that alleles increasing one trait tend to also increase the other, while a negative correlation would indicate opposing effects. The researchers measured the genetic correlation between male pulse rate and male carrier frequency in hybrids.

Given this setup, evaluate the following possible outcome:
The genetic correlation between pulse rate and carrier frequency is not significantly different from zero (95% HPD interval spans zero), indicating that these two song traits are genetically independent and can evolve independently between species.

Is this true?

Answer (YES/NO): NO